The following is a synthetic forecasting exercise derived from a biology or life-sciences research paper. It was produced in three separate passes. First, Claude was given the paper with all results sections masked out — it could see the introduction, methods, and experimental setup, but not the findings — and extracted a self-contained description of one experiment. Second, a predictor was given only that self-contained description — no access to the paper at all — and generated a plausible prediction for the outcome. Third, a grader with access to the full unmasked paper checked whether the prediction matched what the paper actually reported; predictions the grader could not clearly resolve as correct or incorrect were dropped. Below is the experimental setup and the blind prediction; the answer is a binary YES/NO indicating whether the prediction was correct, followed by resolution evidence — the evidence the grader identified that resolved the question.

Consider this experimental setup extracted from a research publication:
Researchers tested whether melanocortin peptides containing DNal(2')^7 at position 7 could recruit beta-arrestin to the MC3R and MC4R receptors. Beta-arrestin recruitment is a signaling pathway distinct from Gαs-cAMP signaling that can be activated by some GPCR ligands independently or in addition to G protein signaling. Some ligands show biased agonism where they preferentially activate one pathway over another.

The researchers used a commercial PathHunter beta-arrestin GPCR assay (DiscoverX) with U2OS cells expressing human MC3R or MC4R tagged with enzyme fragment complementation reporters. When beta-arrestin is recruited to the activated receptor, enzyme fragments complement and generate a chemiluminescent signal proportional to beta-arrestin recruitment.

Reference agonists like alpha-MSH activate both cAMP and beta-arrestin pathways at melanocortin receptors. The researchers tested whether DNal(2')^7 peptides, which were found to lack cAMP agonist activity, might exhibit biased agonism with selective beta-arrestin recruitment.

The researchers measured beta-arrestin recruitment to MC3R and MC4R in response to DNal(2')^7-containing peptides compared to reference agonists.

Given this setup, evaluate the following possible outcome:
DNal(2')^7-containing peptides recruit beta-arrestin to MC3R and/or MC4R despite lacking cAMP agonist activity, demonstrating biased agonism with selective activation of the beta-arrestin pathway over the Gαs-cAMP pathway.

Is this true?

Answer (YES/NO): NO